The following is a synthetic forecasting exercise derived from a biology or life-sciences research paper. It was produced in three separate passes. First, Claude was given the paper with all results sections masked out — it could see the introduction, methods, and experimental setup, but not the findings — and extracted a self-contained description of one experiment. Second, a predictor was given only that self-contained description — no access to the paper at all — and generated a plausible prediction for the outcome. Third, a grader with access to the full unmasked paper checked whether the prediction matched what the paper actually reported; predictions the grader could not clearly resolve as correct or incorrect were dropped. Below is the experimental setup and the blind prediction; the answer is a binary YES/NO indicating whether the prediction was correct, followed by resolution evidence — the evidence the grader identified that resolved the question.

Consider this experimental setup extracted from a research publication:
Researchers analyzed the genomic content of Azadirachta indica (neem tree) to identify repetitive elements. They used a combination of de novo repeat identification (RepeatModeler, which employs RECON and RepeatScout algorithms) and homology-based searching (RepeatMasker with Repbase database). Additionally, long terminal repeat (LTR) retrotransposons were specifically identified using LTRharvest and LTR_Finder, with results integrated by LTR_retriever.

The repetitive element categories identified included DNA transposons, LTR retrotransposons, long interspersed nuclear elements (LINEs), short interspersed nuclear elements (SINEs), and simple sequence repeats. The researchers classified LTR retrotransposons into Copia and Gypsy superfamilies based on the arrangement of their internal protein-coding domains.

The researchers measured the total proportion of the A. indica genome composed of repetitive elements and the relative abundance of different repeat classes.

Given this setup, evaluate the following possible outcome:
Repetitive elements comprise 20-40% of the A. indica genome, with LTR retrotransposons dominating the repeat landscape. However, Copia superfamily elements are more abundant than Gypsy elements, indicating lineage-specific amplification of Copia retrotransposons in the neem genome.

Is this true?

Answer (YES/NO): NO